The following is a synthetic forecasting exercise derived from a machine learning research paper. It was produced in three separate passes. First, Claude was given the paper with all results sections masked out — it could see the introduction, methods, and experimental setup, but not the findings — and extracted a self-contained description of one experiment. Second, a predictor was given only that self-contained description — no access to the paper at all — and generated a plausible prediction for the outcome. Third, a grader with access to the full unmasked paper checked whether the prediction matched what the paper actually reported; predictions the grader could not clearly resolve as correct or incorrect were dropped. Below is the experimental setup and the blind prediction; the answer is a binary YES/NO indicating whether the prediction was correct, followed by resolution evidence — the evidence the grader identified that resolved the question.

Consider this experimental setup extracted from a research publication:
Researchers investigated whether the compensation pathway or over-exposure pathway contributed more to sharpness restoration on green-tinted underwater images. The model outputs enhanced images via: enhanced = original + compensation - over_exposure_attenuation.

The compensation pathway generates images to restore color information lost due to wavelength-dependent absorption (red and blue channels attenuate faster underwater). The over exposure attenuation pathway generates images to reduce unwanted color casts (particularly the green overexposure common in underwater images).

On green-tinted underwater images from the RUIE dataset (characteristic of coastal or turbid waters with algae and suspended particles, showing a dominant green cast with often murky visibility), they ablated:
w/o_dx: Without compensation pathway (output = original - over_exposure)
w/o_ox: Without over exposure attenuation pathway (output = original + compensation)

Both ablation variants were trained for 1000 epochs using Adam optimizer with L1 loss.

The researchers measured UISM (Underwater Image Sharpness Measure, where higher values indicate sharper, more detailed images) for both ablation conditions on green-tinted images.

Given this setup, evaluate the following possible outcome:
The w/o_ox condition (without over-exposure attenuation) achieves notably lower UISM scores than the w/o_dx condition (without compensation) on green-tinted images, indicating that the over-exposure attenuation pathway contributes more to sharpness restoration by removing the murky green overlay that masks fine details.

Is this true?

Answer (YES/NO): NO